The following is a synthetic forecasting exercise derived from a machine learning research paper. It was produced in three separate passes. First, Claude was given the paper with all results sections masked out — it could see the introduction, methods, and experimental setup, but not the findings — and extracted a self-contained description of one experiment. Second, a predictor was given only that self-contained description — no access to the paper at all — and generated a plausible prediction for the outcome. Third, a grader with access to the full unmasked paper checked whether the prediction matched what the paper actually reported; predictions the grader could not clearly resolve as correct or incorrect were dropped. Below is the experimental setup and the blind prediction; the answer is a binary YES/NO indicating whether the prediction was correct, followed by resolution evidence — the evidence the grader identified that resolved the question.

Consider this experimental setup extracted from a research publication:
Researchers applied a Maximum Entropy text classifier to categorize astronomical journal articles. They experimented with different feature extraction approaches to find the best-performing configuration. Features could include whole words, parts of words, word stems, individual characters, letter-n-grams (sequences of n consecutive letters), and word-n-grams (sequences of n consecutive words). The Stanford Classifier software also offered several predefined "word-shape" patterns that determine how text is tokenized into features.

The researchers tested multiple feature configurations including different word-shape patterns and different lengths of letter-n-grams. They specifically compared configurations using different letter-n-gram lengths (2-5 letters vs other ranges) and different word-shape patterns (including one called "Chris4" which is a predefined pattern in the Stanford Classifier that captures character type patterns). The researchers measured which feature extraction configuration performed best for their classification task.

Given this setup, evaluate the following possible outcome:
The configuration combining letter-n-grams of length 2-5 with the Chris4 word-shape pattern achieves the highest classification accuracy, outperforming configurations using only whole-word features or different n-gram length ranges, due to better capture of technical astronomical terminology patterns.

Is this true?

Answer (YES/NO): YES